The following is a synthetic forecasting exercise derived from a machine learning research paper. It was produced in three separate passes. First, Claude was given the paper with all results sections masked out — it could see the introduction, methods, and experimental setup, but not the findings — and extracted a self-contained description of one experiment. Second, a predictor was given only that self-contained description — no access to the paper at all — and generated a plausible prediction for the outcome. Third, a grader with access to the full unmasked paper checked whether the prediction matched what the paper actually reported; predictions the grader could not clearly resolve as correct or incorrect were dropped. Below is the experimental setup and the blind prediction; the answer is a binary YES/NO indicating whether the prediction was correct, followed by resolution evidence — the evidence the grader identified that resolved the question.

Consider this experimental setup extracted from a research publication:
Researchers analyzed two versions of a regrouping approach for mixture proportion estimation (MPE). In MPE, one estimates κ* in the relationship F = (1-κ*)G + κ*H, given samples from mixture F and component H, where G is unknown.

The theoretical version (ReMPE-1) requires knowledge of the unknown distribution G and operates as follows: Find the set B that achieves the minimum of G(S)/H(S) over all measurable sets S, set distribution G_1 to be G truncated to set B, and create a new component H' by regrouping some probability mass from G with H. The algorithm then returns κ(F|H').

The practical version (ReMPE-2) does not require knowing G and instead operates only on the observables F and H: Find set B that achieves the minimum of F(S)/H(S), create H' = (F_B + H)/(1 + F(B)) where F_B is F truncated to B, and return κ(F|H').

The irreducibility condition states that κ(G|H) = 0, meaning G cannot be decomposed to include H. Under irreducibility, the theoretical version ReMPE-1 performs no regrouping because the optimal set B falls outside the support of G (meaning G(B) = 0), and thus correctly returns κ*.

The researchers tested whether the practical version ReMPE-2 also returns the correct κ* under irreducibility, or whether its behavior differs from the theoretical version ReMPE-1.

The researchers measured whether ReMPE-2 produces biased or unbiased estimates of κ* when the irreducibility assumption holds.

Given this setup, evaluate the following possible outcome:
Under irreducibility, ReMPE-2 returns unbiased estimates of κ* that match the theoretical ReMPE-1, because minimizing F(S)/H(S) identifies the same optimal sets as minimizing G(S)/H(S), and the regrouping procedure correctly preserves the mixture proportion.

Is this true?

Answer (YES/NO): NO